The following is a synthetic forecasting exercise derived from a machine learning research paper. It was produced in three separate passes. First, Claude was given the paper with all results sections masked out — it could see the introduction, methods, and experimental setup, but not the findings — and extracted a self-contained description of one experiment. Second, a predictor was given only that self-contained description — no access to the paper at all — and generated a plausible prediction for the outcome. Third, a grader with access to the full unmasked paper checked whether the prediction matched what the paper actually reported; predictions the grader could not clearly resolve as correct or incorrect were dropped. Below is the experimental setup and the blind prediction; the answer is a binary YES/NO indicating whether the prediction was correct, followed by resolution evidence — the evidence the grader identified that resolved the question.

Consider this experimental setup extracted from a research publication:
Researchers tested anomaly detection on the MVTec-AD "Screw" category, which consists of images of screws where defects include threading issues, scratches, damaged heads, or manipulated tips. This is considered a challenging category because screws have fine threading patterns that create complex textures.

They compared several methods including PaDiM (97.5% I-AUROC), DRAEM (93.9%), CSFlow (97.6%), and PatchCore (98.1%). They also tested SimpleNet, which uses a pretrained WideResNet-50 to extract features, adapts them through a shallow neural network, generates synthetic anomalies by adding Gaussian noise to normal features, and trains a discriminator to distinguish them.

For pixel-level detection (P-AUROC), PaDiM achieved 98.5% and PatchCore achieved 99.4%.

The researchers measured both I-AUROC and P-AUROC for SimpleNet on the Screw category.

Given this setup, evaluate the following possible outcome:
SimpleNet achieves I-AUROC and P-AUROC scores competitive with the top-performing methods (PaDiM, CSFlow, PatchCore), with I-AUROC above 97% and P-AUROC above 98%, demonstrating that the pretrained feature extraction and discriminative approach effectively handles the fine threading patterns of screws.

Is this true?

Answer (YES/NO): YES